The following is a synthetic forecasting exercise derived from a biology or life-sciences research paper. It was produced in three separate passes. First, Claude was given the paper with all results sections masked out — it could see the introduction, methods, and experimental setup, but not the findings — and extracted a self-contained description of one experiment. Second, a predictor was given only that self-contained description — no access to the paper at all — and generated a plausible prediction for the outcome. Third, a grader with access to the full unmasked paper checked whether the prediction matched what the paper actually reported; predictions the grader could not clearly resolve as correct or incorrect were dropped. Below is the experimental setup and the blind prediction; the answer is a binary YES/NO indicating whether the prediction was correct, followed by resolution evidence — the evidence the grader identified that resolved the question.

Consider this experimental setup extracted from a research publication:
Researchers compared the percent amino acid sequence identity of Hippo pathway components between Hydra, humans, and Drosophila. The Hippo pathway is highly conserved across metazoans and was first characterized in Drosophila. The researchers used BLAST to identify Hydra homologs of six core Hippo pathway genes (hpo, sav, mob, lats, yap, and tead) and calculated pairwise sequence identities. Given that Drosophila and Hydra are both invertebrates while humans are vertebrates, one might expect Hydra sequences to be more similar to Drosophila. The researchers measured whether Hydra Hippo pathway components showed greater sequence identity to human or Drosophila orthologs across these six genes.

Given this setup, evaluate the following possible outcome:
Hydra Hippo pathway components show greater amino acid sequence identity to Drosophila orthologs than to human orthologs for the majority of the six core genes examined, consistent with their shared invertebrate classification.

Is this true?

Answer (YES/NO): NO